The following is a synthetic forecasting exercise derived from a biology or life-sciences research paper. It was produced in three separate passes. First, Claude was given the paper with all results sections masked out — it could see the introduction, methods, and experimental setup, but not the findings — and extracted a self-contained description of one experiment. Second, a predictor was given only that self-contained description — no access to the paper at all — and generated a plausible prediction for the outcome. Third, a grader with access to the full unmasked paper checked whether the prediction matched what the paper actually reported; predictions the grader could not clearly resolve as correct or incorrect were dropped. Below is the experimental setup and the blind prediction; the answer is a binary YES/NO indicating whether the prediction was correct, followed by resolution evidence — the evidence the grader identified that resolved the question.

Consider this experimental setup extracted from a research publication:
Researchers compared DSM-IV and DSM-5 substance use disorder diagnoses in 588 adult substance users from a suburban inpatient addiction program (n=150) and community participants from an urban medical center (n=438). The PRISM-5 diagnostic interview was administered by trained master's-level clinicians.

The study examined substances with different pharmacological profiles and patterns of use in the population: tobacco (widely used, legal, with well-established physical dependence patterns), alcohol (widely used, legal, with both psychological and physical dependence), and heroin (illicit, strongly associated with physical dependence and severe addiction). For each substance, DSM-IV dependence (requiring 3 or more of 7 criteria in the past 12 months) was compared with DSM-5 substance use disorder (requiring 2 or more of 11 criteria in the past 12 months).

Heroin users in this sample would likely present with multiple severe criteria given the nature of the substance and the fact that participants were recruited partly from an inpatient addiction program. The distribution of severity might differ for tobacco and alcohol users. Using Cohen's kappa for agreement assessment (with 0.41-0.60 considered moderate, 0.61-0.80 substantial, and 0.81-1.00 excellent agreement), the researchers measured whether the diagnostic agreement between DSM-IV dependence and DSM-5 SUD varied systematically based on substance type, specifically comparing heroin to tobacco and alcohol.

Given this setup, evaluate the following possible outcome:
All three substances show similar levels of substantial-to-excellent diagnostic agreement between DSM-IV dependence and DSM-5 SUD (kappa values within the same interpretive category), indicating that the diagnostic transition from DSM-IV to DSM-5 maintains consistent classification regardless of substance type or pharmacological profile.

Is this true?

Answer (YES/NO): NO